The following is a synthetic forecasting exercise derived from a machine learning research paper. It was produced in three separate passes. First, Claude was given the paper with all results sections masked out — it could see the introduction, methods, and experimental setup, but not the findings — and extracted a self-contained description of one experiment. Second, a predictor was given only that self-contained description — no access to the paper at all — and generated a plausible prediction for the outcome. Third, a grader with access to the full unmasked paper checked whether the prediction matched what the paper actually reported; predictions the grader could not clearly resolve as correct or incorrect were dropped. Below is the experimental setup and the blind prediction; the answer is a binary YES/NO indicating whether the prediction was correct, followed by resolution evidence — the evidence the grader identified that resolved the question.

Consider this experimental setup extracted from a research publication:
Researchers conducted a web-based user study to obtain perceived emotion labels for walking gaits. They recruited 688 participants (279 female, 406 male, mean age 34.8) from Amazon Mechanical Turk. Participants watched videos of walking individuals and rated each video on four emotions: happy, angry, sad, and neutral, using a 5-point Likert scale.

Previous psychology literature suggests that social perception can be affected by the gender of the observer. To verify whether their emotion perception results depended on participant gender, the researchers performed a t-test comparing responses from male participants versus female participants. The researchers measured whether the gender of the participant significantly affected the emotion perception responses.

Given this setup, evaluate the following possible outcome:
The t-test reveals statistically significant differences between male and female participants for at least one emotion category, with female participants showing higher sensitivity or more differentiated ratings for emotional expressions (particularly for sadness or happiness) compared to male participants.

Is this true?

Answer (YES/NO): NO